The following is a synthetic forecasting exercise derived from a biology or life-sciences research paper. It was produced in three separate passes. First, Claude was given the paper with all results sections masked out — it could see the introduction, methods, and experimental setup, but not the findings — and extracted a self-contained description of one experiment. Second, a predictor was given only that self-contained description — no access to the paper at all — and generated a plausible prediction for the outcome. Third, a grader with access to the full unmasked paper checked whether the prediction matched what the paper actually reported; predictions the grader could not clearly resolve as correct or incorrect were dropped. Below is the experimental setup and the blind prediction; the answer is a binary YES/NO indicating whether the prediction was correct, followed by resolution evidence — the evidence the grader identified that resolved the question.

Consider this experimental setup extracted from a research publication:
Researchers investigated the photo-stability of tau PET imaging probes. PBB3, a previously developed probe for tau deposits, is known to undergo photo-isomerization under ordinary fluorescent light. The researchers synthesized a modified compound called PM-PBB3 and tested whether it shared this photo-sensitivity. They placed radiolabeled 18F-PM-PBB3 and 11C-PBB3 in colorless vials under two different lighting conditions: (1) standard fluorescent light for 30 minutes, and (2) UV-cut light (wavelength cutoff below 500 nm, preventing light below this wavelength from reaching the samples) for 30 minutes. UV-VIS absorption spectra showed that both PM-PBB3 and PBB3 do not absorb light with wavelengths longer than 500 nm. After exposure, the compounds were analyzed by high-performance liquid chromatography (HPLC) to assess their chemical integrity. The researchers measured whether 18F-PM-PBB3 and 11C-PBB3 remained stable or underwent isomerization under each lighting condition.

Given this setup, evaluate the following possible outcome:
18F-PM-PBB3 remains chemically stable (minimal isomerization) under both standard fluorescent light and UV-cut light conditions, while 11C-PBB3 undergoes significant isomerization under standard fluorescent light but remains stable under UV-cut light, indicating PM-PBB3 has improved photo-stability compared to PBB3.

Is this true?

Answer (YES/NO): NO